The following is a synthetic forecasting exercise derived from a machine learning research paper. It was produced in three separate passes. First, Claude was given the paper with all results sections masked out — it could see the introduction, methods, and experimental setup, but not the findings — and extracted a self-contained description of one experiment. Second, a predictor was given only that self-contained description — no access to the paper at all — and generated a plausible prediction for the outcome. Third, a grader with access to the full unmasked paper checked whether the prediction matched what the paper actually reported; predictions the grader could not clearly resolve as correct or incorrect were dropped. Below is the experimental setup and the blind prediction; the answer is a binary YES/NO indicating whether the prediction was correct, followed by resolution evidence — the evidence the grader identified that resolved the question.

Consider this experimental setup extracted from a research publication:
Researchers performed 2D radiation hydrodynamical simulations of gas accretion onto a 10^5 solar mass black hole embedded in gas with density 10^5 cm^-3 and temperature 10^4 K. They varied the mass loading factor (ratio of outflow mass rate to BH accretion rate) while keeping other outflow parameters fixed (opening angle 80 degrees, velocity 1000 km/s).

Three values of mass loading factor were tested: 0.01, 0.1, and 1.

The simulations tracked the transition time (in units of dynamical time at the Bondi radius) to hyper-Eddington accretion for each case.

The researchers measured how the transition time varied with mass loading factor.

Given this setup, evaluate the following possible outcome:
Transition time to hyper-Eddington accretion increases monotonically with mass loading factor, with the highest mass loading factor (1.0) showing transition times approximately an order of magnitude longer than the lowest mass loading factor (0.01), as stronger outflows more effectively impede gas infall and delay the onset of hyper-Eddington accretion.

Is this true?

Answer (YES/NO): NO